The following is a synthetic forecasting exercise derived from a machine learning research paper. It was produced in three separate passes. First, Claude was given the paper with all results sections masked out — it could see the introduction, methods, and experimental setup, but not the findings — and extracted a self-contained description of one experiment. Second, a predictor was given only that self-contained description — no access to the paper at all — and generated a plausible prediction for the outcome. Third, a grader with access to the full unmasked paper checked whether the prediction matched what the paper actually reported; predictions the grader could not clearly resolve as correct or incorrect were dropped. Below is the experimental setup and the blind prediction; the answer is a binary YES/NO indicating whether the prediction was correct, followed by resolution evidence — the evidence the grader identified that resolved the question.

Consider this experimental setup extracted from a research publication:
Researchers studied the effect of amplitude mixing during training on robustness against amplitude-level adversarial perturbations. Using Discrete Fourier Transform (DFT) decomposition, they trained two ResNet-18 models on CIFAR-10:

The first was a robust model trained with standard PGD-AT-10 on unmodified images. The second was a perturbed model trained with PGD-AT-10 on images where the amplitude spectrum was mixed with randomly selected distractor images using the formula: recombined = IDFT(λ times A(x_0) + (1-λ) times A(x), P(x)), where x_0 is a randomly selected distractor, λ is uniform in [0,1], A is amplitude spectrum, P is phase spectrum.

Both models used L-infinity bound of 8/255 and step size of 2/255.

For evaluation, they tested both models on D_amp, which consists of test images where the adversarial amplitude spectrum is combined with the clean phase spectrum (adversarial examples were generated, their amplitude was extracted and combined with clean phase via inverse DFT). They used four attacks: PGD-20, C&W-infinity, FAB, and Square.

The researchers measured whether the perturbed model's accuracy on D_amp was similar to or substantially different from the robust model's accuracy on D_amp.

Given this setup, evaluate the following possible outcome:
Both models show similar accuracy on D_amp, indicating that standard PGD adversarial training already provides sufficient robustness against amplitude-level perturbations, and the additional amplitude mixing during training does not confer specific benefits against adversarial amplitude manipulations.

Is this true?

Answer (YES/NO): YES